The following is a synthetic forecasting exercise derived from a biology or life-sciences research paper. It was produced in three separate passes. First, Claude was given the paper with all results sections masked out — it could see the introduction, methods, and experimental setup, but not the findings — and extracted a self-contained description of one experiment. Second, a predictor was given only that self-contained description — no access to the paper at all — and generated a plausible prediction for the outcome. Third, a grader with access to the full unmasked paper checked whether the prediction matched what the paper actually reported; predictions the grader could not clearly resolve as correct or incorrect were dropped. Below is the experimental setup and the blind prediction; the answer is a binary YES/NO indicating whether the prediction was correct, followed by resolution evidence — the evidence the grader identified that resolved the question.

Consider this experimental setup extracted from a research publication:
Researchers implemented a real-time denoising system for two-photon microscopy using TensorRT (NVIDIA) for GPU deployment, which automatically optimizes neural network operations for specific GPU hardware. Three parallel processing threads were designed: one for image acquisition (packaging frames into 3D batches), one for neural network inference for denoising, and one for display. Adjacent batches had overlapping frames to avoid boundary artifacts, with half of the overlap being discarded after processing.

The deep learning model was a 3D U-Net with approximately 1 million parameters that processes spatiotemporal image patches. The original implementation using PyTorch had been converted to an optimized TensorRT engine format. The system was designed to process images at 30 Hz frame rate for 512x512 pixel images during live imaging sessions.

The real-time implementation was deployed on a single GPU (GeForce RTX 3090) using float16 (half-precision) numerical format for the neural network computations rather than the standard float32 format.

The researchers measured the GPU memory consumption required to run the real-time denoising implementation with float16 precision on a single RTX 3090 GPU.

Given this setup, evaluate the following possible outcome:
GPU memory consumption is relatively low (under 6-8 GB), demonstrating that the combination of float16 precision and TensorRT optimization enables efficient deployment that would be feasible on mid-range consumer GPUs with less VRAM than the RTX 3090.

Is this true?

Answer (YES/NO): YES